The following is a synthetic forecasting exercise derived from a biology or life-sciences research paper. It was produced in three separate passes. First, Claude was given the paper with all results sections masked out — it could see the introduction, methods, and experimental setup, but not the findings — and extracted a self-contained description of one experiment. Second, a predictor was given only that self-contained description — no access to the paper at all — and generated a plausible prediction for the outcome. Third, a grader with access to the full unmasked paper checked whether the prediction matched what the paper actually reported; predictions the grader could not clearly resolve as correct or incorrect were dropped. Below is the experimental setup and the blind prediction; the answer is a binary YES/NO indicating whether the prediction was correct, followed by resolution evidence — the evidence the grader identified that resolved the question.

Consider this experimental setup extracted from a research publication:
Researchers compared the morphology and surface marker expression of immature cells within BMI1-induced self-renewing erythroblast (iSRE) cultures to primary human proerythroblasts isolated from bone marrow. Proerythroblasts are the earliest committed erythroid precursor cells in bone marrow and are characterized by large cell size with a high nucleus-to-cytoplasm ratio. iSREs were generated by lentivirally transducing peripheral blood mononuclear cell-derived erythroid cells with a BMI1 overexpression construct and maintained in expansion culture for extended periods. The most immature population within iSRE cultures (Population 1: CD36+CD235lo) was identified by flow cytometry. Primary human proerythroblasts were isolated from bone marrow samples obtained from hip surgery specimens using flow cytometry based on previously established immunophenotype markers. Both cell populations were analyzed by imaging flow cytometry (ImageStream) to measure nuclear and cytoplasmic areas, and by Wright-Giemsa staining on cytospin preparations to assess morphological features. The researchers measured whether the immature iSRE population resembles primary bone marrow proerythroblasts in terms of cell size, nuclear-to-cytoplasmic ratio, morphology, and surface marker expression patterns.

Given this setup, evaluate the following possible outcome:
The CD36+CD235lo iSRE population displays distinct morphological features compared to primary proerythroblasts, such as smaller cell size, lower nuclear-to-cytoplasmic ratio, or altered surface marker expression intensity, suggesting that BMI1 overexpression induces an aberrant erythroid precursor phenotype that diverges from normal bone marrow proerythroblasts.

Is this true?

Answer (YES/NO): NO